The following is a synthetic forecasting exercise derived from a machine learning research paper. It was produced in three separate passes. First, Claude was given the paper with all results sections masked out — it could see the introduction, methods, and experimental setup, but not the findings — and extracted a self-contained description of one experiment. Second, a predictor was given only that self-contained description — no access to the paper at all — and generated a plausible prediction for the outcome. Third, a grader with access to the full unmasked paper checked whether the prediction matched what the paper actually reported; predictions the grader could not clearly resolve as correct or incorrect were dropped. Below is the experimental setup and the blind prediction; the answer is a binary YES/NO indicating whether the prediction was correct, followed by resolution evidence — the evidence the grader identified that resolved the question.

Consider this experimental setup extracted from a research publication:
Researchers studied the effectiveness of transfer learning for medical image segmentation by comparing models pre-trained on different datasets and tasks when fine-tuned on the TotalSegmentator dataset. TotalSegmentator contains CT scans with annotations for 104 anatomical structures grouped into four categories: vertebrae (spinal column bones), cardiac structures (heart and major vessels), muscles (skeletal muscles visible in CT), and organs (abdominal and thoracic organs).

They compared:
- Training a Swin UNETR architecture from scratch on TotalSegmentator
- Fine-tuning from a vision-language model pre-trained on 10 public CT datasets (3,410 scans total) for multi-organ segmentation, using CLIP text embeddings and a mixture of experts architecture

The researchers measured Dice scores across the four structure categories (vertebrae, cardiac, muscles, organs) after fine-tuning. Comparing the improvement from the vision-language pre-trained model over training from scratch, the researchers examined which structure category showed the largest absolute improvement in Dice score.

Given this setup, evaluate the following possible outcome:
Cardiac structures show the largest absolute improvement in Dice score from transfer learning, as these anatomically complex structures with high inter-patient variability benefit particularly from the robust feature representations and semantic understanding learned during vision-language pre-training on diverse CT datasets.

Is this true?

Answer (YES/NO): NO